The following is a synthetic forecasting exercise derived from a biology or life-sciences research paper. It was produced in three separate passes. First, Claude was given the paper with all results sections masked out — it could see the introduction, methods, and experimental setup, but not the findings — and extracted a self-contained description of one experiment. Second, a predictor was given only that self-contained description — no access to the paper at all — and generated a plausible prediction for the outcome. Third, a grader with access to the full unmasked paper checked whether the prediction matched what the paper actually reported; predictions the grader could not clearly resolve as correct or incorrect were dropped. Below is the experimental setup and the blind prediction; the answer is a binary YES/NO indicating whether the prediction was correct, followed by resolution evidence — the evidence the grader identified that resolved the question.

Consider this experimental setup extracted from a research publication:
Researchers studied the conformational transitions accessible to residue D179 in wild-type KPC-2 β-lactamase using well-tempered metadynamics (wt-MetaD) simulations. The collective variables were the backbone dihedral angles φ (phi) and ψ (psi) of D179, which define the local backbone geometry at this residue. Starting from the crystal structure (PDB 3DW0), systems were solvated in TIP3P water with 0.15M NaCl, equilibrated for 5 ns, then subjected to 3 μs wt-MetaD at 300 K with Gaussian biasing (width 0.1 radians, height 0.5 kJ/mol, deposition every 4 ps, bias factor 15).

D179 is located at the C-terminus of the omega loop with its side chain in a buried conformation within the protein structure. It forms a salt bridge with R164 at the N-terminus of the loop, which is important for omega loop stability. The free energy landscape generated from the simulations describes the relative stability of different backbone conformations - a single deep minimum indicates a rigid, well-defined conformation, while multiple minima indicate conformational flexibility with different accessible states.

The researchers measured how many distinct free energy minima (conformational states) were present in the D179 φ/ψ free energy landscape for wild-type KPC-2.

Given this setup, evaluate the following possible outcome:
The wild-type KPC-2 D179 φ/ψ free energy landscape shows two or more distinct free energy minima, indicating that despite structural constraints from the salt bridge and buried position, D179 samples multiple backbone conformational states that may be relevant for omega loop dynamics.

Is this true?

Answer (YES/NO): NO